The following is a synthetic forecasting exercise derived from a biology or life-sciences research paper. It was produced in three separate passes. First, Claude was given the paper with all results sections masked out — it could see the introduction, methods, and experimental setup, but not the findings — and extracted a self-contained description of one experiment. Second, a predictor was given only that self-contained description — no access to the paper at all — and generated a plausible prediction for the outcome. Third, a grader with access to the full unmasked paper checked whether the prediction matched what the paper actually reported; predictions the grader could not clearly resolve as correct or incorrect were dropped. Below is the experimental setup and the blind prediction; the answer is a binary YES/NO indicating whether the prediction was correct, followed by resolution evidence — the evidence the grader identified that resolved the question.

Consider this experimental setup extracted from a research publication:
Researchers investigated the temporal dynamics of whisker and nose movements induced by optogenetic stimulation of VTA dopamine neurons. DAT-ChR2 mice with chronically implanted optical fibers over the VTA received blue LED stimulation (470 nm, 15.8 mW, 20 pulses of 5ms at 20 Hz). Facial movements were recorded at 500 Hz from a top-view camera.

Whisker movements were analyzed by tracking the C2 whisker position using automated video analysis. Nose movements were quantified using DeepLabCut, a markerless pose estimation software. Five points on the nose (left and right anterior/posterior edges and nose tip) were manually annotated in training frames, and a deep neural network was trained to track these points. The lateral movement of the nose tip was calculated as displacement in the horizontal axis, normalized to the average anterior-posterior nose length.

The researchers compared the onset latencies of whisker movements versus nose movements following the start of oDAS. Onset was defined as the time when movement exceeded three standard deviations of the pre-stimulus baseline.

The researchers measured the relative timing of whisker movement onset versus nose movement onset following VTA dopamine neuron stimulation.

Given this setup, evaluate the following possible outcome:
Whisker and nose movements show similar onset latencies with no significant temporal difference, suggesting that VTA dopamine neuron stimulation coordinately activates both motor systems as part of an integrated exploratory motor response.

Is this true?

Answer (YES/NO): NO